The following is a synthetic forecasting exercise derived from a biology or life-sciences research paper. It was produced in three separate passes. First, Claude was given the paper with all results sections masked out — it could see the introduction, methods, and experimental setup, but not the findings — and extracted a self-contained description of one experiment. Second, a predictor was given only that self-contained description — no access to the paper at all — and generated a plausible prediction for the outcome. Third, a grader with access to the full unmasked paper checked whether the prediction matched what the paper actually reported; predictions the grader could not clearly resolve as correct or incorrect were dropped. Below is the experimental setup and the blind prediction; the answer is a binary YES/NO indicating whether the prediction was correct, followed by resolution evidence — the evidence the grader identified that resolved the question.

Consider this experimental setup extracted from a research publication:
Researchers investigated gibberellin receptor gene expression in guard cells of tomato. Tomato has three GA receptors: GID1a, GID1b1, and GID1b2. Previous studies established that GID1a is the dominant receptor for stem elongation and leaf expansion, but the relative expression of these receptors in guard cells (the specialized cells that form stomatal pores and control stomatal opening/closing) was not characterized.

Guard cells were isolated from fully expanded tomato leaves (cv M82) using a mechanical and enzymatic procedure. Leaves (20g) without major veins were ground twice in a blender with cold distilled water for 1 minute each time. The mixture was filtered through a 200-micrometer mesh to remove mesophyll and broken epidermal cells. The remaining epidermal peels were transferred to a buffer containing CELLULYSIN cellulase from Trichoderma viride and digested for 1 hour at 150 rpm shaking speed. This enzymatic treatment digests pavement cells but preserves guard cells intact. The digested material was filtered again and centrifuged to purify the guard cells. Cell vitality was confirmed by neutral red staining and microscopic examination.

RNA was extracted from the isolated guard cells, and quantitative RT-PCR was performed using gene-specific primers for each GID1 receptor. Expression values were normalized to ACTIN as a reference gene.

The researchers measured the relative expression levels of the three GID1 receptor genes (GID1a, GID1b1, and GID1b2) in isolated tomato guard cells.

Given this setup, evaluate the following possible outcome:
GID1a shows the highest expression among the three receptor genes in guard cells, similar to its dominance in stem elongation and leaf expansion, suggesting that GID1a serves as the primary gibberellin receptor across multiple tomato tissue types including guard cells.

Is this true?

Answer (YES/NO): YES